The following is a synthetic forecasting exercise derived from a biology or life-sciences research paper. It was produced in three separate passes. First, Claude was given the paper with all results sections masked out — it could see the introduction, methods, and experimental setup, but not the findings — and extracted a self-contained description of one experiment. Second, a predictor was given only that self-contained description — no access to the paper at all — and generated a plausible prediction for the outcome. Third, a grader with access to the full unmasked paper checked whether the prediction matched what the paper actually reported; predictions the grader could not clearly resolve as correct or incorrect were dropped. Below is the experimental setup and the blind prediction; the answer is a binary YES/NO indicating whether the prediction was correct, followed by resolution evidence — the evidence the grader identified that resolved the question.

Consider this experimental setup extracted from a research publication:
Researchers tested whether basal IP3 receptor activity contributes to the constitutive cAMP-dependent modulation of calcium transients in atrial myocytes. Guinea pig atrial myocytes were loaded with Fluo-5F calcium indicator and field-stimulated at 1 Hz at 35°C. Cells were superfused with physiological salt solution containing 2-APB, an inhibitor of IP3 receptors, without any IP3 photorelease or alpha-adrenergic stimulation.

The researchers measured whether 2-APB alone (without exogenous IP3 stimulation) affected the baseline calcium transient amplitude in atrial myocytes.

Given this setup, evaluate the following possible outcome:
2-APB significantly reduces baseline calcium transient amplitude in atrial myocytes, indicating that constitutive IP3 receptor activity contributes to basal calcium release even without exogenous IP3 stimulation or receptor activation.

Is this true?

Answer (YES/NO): NO